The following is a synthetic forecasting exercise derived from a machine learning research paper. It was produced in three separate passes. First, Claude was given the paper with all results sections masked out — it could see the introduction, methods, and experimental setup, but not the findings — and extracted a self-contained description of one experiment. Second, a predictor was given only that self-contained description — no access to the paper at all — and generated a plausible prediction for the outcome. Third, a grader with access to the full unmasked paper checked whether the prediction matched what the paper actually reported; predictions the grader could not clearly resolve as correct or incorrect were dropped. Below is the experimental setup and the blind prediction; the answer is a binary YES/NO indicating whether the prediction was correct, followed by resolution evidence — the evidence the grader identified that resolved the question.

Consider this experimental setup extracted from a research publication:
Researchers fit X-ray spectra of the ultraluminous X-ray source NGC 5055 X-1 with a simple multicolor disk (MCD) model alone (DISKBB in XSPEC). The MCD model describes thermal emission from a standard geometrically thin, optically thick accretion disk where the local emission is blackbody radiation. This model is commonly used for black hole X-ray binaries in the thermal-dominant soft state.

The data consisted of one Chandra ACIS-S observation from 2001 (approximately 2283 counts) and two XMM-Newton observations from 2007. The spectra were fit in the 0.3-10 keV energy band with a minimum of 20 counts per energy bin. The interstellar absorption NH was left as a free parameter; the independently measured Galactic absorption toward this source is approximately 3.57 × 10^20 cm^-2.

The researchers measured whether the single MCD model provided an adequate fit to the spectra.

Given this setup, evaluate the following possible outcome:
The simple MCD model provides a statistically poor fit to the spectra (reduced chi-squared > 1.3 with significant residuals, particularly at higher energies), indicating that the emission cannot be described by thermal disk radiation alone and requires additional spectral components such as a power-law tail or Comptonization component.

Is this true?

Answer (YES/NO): YES